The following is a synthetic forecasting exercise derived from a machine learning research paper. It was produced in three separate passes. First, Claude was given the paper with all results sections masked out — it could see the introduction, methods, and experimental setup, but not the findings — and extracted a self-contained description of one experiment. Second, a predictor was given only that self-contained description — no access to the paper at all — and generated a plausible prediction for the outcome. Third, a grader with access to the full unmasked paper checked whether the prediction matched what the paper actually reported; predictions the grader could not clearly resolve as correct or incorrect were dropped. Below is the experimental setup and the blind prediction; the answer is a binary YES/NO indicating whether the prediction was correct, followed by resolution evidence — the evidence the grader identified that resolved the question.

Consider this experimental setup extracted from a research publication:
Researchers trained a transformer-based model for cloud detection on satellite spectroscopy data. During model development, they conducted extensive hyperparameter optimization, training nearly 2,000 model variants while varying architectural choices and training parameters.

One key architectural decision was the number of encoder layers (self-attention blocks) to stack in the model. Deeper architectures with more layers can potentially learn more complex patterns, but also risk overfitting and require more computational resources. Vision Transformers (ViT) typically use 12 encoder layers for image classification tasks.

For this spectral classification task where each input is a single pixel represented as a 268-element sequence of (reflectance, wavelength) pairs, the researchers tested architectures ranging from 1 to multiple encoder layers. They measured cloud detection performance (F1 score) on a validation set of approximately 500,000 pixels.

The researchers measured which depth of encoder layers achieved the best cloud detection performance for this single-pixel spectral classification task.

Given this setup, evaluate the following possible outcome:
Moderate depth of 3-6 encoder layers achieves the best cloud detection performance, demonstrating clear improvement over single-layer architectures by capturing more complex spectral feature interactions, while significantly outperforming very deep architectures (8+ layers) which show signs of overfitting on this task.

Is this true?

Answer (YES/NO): NO